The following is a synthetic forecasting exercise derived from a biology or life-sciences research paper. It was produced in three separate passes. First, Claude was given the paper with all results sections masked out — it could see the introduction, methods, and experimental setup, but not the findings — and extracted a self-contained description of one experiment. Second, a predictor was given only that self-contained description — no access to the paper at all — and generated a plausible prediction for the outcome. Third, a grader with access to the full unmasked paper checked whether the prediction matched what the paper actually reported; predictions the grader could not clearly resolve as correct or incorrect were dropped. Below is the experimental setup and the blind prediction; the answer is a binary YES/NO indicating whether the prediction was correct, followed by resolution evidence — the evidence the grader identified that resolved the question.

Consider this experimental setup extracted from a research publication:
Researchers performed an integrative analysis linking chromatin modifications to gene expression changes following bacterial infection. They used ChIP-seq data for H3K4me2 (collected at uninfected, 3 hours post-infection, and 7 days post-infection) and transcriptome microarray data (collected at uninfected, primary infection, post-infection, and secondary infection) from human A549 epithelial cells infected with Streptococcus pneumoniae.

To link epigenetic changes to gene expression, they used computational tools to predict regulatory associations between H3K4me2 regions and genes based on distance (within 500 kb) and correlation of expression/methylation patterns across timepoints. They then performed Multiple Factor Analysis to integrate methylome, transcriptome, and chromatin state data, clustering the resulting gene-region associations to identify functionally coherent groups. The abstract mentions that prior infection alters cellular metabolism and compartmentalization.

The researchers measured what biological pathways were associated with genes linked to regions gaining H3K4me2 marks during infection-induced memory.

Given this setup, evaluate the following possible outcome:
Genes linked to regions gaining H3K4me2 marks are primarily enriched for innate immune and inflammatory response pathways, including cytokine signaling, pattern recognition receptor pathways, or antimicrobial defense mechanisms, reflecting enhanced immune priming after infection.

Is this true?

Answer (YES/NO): NO